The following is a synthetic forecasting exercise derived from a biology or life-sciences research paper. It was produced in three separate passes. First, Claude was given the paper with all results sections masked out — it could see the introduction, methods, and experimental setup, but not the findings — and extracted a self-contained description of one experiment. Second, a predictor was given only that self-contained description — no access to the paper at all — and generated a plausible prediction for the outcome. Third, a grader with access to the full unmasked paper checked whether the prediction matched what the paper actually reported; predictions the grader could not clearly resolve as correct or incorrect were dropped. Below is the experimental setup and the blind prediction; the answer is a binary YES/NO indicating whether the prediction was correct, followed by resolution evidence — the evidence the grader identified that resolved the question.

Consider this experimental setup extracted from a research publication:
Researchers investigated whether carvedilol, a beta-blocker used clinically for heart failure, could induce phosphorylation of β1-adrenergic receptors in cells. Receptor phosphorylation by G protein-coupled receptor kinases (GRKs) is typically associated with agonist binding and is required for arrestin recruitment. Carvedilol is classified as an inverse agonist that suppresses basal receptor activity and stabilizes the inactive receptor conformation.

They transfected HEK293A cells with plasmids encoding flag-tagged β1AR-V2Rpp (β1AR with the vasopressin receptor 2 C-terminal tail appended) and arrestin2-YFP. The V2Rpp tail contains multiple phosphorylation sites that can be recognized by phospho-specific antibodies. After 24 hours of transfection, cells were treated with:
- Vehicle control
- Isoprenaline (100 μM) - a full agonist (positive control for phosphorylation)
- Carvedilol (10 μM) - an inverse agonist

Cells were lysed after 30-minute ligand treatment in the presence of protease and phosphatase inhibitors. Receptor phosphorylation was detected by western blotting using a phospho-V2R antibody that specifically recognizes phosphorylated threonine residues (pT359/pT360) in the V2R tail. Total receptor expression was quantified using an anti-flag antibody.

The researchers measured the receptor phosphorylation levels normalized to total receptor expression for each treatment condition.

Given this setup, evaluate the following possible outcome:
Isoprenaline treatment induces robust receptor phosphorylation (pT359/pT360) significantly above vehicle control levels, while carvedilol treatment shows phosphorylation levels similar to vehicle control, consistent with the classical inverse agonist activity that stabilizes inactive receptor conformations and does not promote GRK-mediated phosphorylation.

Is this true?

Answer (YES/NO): NO